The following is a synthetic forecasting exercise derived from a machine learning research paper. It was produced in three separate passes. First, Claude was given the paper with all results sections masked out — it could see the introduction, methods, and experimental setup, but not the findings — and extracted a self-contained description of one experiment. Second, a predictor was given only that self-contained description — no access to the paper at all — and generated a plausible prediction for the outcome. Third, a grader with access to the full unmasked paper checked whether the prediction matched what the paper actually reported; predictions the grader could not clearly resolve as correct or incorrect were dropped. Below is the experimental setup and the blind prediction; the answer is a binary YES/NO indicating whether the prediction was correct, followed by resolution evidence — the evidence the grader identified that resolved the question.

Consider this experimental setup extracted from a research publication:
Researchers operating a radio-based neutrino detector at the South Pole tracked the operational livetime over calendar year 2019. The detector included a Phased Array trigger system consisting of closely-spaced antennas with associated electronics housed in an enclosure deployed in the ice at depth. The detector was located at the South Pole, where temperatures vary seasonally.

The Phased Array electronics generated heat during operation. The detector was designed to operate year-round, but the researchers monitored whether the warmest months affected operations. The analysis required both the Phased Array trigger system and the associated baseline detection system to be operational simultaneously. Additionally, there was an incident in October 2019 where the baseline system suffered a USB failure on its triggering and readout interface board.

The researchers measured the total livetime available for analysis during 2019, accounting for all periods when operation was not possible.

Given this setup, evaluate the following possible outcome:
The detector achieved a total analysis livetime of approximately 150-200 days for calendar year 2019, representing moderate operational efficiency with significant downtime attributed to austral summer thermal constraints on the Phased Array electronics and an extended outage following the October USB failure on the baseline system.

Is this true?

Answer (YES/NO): NO